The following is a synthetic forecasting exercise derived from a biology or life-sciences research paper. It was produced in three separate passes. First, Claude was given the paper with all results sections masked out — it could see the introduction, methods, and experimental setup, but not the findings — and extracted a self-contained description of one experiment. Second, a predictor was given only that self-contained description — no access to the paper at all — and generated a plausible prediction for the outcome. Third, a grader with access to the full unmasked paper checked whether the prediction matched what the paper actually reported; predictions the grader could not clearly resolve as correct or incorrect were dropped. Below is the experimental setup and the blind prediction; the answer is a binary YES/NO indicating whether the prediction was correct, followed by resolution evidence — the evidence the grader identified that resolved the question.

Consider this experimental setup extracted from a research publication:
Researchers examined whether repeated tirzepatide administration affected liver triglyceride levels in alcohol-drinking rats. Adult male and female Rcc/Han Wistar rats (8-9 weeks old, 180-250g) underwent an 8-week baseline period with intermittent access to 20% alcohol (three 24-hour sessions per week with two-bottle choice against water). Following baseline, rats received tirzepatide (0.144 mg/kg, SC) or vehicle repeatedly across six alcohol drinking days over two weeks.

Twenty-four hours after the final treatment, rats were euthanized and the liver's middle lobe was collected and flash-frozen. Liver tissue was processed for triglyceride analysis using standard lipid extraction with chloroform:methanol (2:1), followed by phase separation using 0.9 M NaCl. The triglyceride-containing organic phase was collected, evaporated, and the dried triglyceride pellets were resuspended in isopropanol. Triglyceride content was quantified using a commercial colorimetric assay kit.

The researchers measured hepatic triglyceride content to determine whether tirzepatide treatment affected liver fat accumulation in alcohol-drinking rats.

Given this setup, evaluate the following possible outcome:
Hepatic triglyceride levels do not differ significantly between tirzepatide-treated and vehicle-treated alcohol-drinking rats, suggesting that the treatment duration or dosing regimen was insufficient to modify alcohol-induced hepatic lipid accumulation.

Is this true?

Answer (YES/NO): NO